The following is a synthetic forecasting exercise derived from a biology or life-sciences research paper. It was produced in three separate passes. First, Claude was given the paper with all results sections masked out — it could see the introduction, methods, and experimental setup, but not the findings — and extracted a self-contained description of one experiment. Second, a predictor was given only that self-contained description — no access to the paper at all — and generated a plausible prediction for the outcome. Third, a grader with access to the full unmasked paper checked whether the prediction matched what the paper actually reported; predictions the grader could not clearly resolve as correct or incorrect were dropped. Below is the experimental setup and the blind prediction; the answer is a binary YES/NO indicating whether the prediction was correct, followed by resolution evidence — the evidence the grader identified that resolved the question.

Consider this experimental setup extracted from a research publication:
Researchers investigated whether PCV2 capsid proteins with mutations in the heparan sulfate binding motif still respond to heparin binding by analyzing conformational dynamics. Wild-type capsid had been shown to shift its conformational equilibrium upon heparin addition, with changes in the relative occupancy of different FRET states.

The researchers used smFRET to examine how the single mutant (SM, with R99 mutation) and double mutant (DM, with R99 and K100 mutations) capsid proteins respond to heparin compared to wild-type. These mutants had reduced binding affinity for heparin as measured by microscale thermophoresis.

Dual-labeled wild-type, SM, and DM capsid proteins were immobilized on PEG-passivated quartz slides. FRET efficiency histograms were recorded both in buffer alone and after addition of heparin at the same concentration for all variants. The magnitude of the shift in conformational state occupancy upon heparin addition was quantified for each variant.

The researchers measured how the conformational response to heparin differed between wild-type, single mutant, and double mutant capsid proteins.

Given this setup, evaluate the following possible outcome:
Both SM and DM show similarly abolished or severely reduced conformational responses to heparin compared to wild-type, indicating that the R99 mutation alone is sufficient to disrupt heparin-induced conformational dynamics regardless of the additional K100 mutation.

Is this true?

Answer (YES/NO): NO